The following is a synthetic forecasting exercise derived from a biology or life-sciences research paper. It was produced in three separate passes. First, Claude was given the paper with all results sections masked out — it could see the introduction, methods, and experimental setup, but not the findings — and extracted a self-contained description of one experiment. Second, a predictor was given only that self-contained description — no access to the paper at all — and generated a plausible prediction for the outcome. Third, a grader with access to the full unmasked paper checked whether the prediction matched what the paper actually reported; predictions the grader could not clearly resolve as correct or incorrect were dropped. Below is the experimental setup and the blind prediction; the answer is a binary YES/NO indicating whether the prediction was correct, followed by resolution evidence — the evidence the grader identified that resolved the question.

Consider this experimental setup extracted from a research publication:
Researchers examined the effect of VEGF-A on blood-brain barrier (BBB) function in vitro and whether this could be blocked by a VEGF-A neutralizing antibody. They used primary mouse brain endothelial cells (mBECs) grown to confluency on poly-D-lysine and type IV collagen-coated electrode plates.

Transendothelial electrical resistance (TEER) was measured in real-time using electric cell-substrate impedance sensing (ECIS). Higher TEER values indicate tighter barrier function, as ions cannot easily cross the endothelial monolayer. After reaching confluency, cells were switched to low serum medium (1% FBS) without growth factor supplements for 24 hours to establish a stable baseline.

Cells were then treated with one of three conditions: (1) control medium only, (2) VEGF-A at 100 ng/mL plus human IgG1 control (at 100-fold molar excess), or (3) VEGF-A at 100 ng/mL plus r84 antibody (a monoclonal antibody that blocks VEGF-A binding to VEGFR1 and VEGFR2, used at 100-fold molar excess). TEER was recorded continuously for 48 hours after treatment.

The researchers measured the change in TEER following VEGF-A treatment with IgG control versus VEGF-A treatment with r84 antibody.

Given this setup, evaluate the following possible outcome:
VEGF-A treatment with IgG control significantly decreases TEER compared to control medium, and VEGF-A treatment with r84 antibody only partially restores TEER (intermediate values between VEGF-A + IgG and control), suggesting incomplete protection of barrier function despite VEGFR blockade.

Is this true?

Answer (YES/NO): YES